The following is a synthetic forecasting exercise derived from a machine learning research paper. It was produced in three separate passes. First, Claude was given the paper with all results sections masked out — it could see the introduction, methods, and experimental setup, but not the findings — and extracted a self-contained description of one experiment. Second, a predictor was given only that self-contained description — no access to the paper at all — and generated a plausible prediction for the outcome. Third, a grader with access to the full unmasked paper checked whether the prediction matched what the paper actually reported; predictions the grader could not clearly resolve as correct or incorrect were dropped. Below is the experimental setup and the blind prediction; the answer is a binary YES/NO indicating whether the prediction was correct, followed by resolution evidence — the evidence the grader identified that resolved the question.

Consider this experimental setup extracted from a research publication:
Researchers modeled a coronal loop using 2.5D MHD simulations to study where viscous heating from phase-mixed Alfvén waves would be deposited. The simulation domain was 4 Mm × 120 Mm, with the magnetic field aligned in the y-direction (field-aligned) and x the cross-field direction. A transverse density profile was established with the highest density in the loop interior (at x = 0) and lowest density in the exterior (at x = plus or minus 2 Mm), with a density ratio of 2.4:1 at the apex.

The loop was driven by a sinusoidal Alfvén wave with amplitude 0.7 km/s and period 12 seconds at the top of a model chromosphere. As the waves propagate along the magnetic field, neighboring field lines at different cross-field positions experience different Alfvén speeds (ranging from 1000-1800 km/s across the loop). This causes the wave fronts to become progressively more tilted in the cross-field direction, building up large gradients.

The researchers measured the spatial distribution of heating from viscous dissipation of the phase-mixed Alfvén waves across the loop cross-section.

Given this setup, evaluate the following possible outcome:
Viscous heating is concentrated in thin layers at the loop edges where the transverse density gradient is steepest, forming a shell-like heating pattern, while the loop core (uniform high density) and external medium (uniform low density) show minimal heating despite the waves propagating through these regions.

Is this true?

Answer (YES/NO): YES